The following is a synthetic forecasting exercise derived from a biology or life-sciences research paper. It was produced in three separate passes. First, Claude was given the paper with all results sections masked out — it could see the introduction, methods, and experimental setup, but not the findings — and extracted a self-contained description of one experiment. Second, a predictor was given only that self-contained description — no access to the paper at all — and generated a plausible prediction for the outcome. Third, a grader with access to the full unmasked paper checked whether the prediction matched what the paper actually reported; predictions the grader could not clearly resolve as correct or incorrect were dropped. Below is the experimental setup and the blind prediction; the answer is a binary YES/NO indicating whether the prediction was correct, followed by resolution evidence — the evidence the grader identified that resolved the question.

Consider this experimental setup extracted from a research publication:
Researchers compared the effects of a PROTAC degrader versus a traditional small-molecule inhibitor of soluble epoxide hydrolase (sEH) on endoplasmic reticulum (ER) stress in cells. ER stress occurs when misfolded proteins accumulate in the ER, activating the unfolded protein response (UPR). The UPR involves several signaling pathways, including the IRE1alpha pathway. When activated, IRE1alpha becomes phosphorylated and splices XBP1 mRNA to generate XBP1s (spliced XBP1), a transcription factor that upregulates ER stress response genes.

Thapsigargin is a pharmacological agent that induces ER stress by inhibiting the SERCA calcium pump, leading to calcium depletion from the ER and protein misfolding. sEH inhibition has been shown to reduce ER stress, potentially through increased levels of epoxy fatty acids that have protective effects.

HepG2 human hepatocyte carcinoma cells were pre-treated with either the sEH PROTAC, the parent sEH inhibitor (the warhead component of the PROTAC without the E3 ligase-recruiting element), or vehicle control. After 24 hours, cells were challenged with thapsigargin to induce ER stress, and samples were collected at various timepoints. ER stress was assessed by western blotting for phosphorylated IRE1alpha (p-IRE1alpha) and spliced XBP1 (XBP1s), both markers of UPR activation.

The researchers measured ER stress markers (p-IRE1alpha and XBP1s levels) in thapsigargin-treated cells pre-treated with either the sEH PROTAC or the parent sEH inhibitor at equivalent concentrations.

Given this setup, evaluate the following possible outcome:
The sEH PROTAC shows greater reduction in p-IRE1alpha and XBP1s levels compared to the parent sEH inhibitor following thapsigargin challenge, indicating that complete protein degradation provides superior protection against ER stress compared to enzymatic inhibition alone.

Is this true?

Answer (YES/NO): YES